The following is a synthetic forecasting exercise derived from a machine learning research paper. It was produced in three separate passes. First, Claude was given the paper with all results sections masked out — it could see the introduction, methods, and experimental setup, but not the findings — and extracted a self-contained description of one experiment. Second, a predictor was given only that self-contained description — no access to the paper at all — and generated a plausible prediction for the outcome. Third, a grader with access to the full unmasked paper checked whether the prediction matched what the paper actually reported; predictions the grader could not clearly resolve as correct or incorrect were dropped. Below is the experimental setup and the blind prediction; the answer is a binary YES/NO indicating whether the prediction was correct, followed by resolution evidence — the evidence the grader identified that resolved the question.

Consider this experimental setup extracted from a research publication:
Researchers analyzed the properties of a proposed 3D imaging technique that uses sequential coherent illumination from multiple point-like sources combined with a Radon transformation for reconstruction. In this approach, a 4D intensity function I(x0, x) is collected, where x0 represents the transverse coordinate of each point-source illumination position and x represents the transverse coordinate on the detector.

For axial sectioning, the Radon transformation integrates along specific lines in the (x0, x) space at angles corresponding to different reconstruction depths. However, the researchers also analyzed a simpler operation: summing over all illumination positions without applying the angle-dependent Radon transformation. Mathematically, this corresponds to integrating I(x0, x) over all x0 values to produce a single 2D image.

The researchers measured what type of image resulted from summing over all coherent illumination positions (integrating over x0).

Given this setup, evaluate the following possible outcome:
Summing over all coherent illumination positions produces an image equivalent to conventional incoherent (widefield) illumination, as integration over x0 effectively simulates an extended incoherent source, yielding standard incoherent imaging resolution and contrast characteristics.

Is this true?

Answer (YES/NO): YES